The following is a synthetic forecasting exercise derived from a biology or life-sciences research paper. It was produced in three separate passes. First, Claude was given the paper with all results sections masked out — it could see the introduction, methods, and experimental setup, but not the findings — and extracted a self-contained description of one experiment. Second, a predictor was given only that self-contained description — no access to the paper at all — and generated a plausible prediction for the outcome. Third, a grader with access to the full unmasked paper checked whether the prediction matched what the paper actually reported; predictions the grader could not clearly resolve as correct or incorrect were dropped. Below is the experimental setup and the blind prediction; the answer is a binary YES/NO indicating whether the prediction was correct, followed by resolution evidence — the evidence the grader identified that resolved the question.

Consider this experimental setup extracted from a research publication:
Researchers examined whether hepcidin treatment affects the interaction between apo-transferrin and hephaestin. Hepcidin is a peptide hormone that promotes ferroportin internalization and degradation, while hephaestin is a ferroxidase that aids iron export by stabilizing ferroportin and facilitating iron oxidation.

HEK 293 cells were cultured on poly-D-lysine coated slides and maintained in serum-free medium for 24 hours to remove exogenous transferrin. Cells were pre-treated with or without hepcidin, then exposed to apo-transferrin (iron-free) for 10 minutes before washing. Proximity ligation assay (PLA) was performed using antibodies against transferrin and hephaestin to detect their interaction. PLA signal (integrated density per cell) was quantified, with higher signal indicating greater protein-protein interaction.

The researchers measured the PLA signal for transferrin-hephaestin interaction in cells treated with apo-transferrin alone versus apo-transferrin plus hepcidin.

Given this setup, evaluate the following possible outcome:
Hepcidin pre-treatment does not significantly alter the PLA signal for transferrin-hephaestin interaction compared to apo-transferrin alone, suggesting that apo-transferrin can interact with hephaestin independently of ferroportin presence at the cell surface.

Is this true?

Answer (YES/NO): YES